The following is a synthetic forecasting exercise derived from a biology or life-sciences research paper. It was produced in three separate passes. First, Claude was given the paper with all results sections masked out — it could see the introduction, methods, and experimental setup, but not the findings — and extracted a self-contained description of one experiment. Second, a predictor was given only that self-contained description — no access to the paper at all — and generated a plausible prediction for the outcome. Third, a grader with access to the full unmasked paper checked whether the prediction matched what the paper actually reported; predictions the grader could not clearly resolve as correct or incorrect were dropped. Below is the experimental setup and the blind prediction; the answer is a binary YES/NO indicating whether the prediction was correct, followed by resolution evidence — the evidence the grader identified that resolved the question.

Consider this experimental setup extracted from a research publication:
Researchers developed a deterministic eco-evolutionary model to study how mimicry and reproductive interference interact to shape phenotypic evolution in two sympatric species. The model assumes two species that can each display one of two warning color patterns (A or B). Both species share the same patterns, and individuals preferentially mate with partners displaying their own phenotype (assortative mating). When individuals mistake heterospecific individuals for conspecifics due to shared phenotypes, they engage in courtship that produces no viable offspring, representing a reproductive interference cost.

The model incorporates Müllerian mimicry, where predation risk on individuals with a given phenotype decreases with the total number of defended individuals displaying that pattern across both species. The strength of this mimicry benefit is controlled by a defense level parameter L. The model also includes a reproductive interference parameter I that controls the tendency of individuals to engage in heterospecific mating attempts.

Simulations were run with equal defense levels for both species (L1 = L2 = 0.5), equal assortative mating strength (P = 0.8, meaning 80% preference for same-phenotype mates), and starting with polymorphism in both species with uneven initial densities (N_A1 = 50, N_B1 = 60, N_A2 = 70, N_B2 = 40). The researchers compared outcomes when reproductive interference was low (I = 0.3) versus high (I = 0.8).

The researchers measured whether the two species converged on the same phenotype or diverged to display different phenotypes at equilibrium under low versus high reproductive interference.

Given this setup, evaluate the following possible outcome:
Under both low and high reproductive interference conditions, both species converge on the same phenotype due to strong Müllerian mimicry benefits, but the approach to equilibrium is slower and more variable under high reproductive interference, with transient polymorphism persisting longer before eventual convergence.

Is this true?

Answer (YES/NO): NO